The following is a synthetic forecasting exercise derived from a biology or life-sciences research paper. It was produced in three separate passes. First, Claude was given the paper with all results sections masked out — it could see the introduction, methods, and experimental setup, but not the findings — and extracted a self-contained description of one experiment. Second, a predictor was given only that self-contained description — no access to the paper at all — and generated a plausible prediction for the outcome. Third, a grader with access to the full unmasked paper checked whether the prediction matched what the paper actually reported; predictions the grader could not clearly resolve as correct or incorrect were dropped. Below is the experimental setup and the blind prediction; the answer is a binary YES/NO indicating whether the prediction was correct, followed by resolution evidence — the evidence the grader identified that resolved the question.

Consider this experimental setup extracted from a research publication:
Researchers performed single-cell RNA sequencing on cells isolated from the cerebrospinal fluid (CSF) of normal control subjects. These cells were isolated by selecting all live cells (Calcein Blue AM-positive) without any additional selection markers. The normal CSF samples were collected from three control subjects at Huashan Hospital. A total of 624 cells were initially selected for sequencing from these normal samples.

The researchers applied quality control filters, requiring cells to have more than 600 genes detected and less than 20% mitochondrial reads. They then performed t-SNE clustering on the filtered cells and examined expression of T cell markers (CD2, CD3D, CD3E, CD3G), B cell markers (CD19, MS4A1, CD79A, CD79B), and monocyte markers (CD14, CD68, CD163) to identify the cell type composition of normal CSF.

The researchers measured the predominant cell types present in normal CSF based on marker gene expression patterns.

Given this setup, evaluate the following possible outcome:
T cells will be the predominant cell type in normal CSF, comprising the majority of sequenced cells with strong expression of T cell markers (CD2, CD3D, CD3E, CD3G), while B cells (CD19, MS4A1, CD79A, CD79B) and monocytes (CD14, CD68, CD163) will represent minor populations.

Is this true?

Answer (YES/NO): YES